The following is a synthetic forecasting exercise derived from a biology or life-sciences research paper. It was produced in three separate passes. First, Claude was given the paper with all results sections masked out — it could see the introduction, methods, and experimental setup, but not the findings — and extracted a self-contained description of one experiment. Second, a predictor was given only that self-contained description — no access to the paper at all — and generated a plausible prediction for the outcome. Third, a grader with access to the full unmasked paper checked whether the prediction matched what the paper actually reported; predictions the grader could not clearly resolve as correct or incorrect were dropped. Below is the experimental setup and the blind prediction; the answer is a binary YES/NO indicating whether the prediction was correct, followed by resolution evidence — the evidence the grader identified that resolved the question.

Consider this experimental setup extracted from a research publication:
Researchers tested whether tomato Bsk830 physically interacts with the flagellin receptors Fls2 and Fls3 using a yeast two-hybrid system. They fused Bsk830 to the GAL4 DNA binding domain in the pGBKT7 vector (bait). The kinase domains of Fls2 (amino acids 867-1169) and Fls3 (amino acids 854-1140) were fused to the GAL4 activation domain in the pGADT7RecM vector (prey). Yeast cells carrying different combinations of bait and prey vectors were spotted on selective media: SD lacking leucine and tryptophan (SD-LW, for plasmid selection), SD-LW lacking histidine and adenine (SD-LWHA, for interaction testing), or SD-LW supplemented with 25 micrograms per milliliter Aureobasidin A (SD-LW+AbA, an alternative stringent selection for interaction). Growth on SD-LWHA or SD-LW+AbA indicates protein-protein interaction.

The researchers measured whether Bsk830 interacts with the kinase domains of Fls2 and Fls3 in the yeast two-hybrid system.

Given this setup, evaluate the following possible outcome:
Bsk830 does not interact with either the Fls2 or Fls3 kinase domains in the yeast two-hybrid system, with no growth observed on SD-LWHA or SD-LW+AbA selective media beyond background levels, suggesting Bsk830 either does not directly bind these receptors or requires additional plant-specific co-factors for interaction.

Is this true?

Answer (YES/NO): NO